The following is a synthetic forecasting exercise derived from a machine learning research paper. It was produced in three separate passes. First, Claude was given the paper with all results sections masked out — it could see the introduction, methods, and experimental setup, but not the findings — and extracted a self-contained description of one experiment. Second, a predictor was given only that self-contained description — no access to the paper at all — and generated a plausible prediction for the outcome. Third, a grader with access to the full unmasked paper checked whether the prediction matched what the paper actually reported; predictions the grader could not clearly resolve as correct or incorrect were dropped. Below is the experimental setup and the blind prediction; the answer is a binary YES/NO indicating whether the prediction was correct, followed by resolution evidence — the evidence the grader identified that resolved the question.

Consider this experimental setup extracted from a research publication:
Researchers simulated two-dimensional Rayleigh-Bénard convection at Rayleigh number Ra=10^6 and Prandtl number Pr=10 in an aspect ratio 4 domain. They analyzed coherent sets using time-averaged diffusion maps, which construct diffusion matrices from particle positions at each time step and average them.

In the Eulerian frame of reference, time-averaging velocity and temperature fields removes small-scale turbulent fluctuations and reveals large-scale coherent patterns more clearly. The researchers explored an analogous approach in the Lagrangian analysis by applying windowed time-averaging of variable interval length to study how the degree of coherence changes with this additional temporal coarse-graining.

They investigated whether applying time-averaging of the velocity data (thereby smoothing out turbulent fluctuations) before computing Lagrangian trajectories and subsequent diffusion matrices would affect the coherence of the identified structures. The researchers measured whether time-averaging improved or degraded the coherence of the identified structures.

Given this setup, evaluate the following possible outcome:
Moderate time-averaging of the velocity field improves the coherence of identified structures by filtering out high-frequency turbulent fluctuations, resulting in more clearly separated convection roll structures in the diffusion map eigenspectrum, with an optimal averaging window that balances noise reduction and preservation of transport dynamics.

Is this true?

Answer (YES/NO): NO